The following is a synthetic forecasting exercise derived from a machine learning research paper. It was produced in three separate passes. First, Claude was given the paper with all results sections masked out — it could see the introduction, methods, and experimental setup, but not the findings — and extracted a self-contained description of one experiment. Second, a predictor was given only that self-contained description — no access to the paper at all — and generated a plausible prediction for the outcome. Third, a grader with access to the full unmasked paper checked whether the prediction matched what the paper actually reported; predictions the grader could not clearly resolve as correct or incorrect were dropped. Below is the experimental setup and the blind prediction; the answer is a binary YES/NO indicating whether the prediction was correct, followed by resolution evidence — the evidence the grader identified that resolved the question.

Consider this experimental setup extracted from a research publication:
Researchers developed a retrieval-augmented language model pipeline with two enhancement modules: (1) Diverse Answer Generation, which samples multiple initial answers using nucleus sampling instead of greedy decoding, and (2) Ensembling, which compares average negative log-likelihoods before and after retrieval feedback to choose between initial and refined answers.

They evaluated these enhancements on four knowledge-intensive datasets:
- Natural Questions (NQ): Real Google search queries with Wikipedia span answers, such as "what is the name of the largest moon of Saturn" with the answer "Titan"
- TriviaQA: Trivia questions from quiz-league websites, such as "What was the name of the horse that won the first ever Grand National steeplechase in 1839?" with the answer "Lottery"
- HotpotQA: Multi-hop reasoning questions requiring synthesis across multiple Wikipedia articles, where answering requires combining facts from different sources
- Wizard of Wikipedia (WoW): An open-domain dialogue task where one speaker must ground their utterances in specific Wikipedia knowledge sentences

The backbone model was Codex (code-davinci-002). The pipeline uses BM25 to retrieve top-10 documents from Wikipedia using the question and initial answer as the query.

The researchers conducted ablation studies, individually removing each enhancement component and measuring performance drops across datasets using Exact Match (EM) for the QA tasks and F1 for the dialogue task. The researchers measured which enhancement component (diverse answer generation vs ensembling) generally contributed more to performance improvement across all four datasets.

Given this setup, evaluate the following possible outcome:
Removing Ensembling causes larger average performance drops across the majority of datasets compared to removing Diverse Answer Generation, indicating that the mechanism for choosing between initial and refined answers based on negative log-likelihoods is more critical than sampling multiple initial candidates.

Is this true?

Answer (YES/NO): NO